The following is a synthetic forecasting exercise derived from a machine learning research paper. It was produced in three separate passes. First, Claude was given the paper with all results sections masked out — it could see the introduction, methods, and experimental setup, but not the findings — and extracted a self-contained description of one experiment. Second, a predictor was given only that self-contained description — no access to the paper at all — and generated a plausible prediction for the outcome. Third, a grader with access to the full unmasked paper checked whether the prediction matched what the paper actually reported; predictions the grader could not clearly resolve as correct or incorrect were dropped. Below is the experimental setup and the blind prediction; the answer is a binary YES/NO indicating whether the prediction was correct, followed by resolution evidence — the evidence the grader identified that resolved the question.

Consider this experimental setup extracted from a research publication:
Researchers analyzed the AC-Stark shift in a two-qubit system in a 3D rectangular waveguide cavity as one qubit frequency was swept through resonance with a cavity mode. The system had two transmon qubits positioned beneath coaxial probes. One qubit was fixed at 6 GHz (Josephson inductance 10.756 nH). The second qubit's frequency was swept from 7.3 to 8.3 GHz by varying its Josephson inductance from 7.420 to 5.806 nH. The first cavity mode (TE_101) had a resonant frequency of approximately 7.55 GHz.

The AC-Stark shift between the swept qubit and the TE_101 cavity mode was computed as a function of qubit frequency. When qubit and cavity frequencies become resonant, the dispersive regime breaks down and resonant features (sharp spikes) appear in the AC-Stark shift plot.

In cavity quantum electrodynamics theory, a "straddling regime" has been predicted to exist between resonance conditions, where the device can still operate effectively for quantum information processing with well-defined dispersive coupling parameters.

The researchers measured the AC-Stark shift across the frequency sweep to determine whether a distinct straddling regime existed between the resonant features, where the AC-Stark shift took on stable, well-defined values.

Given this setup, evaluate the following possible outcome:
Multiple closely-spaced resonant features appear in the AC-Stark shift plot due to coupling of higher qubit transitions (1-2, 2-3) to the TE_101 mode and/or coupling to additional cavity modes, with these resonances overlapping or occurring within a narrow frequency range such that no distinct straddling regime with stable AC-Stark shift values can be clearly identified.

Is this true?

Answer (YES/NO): NO